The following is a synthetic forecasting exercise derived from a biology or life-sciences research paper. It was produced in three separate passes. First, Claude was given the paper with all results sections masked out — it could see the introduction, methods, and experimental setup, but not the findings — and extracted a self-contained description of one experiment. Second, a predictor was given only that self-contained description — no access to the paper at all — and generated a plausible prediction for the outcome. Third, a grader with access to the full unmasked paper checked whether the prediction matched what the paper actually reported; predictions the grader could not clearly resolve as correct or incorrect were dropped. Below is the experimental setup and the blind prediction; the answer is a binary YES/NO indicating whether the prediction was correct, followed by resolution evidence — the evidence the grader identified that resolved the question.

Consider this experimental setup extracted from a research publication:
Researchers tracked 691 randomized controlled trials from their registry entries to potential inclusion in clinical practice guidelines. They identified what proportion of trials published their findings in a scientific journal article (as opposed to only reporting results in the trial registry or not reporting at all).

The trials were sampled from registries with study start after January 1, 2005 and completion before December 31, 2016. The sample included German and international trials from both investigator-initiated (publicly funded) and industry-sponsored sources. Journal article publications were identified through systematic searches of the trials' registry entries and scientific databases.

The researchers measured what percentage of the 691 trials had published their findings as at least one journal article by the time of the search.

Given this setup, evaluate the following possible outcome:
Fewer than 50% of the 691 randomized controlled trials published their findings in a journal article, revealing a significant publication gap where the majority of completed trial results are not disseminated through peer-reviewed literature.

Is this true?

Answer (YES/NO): NO